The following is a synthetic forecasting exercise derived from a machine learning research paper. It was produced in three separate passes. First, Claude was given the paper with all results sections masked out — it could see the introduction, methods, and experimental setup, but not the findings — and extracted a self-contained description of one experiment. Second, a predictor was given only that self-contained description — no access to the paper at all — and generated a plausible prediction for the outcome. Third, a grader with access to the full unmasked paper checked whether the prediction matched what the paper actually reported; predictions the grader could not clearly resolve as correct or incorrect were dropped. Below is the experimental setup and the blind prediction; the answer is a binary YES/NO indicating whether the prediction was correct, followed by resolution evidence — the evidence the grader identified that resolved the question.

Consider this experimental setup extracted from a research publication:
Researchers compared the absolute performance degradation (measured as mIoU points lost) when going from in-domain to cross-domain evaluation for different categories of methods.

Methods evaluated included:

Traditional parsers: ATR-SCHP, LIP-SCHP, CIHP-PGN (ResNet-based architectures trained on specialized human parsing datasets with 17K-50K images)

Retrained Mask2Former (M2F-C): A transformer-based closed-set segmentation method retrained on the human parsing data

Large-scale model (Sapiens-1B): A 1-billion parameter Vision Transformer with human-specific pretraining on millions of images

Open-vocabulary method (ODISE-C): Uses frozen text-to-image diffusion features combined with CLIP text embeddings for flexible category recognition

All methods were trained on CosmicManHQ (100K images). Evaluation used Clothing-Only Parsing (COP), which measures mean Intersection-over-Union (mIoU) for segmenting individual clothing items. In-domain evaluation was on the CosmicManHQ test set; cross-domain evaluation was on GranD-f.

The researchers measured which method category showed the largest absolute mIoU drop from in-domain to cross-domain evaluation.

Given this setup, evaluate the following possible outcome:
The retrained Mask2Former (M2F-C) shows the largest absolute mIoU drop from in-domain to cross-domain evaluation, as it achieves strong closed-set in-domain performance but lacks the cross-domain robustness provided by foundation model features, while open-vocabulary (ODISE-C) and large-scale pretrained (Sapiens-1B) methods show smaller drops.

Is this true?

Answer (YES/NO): NO